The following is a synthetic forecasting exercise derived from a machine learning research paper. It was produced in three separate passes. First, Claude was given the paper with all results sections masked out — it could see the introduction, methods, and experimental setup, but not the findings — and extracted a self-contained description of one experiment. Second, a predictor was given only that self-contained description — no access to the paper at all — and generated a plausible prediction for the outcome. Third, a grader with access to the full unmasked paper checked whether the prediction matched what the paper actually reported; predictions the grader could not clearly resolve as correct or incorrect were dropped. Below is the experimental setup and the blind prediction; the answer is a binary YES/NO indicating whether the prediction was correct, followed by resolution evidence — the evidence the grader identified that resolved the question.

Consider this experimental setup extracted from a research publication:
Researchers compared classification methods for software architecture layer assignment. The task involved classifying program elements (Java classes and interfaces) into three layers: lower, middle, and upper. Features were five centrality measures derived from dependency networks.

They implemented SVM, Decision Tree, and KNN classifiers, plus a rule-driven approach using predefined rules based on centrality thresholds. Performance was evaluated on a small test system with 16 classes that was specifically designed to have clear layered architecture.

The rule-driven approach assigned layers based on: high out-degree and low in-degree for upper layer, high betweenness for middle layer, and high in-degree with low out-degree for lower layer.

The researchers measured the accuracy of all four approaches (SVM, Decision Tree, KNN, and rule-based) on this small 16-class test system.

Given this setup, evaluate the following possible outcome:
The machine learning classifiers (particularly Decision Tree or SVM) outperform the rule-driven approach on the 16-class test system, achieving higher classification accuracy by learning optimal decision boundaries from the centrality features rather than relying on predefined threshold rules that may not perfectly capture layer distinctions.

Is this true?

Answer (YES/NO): NO